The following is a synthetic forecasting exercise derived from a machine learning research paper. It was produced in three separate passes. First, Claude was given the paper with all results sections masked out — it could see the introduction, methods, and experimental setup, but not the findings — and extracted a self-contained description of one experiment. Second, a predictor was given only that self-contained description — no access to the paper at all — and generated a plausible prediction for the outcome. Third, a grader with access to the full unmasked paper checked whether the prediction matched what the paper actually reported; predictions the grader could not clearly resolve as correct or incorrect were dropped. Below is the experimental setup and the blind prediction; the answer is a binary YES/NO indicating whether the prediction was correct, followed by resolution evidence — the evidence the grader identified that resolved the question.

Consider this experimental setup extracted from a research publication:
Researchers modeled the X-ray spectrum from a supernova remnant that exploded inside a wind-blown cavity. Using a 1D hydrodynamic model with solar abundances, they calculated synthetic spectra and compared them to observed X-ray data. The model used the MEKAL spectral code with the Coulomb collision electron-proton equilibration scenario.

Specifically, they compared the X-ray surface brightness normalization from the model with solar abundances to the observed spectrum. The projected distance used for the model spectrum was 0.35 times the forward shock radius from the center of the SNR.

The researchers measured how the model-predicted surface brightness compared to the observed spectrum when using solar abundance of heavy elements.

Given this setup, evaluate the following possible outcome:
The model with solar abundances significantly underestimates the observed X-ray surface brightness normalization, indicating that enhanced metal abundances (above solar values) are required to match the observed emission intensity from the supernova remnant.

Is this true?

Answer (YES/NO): YES